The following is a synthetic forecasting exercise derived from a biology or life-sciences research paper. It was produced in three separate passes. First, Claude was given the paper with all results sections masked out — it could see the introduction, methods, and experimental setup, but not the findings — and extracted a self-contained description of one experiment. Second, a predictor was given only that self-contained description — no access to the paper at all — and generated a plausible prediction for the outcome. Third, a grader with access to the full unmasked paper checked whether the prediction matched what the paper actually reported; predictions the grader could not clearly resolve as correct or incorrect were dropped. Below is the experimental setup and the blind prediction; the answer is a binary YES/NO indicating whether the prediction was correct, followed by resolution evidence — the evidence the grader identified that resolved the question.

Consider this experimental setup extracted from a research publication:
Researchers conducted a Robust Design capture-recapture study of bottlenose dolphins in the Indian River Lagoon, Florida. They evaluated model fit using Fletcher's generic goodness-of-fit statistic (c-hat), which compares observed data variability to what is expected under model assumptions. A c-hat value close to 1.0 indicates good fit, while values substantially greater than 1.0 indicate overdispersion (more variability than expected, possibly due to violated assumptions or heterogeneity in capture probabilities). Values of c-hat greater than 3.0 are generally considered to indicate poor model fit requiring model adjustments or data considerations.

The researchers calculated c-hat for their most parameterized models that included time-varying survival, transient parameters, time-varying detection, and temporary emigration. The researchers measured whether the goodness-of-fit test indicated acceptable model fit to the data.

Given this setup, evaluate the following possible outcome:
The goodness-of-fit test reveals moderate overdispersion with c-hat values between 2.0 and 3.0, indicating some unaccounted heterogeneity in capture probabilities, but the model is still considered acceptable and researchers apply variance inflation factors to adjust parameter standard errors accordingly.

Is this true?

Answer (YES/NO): NO